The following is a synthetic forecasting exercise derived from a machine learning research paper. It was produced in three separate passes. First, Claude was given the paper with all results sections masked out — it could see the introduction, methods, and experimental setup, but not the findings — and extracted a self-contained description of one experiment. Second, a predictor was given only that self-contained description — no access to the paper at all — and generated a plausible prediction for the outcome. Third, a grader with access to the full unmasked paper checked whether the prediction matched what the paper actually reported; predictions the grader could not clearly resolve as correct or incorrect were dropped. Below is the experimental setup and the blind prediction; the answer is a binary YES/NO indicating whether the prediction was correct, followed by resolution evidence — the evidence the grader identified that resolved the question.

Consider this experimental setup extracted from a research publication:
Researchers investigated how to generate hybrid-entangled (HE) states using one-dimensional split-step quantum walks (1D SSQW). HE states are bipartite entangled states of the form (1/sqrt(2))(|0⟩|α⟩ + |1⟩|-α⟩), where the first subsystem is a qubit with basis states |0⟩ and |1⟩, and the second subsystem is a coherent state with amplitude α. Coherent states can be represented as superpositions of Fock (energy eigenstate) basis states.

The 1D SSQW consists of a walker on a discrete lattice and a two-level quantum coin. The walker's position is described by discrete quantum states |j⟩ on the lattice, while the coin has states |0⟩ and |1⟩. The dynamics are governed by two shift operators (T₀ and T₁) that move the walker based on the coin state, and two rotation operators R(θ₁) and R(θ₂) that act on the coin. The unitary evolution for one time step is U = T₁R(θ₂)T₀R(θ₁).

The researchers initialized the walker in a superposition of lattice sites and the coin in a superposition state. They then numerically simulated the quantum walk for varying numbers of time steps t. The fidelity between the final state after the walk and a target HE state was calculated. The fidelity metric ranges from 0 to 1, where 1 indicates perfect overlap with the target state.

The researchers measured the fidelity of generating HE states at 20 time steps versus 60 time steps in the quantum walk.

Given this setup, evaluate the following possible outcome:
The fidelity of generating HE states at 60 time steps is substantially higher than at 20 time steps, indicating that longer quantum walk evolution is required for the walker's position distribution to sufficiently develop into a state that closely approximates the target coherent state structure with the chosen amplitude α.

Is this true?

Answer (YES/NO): NO